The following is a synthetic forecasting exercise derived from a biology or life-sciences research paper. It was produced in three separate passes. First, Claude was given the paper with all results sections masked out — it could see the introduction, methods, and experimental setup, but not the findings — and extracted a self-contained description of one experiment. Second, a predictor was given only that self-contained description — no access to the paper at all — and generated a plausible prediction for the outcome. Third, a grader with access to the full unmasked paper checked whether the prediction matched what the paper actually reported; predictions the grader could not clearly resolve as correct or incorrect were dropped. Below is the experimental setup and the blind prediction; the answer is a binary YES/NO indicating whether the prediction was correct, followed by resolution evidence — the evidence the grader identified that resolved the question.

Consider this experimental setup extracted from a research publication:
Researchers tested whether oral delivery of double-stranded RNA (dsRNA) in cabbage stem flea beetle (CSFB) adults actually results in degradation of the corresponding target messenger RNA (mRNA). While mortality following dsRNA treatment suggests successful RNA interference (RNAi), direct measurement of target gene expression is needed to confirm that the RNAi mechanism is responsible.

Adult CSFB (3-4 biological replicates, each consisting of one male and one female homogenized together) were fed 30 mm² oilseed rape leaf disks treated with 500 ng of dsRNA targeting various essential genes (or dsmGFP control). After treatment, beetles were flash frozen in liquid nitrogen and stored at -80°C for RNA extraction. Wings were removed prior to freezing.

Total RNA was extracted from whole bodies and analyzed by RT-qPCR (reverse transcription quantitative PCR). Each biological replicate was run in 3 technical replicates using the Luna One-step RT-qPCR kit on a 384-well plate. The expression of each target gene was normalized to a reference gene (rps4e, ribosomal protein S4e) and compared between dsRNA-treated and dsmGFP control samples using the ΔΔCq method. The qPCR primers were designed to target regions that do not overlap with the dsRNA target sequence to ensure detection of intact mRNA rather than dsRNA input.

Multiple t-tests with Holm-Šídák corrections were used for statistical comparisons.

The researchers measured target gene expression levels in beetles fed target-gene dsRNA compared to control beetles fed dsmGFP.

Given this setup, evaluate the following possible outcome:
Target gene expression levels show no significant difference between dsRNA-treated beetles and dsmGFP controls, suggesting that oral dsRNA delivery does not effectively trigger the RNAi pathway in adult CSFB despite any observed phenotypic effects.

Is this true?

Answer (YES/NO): NO